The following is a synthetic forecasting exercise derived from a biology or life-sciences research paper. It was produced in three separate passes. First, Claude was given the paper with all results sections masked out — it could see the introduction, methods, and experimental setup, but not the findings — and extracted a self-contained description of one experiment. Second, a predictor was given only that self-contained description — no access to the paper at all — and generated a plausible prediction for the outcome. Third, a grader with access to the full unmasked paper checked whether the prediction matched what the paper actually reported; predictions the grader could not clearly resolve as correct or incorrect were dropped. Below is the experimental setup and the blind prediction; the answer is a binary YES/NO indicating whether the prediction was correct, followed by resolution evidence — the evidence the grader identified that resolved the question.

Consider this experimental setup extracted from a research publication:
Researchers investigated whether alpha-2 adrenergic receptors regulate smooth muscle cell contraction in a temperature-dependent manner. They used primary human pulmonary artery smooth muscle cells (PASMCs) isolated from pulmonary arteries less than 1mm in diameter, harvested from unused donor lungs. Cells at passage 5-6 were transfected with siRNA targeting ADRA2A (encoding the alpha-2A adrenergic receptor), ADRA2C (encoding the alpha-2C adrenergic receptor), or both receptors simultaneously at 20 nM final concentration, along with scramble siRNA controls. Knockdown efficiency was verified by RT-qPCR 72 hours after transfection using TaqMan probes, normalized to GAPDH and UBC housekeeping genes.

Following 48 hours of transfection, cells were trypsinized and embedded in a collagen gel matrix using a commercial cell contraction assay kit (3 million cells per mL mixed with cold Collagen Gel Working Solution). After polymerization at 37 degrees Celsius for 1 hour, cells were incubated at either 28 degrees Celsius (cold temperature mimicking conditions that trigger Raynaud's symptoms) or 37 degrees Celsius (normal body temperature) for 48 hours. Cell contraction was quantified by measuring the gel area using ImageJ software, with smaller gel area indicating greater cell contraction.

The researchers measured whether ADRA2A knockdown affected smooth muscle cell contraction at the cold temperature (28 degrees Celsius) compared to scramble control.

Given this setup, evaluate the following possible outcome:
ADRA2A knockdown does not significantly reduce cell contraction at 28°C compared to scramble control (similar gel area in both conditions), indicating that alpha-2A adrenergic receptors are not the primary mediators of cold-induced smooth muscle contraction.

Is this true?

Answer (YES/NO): NO